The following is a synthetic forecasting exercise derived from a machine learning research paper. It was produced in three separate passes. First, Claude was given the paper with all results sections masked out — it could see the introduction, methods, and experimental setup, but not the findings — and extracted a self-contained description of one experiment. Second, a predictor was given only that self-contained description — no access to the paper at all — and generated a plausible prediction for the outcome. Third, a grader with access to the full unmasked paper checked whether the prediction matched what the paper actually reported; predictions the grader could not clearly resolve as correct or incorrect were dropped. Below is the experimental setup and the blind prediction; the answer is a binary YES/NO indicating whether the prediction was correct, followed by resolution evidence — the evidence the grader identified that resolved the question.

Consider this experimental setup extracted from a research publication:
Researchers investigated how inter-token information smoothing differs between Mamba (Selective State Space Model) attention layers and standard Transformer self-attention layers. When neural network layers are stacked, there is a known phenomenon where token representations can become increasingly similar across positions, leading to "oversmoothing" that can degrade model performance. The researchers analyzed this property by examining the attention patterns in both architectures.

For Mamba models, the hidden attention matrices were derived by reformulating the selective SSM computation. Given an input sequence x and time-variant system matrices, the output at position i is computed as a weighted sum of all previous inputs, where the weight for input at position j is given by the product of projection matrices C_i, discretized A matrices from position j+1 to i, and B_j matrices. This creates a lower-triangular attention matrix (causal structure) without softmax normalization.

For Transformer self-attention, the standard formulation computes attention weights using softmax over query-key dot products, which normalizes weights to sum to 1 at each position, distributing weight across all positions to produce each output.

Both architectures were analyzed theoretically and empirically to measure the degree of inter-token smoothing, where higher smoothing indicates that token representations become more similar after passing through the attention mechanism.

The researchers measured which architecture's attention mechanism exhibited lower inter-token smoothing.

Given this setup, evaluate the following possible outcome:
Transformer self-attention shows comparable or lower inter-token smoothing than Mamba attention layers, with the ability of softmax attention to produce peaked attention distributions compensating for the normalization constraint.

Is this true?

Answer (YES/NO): NO